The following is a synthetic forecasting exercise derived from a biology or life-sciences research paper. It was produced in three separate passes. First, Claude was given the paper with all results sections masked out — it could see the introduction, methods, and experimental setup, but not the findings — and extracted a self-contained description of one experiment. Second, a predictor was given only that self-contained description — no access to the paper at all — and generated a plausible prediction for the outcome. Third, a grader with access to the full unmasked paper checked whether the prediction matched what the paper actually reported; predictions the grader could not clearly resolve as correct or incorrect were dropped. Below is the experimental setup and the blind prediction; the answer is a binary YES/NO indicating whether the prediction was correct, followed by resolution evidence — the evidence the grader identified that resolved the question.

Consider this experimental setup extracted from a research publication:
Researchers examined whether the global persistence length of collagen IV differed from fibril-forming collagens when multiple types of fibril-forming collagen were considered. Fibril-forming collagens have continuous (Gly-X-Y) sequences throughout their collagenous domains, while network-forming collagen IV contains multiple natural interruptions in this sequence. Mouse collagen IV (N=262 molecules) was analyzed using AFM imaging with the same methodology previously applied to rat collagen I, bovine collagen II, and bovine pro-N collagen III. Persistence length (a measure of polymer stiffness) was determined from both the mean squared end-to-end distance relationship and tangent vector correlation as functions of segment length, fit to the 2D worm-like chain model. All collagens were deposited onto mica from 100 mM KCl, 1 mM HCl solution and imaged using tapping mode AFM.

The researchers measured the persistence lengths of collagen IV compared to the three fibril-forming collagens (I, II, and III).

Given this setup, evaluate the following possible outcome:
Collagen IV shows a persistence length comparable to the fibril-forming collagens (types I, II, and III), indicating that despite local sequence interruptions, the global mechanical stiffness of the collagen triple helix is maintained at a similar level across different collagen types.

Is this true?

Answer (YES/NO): NO